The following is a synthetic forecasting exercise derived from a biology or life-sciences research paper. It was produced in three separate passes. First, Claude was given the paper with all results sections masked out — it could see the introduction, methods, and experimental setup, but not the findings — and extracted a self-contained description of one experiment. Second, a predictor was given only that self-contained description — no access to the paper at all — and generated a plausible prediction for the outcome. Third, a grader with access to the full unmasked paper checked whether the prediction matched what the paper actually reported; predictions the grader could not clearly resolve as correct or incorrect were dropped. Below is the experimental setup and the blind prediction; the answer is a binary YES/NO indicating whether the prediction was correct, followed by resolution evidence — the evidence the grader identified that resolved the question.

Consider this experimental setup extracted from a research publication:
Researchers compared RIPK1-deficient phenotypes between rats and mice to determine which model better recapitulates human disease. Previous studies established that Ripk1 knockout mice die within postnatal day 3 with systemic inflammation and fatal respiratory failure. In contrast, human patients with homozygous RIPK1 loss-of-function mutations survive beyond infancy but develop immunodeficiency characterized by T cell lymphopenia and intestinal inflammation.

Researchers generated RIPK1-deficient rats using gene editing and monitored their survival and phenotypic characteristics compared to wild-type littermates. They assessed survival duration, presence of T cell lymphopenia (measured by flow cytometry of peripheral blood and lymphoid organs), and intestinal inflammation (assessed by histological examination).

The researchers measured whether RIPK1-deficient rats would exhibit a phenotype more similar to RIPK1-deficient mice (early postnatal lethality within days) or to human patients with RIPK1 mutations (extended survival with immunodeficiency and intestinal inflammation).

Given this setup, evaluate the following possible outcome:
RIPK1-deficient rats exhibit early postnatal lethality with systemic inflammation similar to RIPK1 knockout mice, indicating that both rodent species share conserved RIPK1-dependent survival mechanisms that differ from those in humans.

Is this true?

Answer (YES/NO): NO